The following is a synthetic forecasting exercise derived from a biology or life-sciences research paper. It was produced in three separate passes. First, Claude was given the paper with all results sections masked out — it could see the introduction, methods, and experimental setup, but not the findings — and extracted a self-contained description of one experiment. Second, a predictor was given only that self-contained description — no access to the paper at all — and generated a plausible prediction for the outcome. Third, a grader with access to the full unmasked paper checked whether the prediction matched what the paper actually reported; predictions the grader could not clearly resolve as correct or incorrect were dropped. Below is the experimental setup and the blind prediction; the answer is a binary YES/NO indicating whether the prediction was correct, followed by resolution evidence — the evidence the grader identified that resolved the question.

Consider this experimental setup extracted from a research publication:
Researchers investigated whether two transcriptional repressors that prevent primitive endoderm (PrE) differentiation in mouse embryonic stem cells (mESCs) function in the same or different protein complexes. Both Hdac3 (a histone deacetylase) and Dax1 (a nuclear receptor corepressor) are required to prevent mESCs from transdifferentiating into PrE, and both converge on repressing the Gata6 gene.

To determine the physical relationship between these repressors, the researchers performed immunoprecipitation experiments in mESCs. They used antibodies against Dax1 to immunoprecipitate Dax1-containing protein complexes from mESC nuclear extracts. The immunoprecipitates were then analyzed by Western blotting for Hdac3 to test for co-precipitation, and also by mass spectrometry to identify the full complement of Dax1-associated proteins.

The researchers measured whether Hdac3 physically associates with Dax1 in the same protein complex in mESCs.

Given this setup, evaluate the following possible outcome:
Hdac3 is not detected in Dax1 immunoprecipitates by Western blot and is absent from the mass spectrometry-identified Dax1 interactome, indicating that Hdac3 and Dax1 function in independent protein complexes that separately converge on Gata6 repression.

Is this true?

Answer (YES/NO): NO